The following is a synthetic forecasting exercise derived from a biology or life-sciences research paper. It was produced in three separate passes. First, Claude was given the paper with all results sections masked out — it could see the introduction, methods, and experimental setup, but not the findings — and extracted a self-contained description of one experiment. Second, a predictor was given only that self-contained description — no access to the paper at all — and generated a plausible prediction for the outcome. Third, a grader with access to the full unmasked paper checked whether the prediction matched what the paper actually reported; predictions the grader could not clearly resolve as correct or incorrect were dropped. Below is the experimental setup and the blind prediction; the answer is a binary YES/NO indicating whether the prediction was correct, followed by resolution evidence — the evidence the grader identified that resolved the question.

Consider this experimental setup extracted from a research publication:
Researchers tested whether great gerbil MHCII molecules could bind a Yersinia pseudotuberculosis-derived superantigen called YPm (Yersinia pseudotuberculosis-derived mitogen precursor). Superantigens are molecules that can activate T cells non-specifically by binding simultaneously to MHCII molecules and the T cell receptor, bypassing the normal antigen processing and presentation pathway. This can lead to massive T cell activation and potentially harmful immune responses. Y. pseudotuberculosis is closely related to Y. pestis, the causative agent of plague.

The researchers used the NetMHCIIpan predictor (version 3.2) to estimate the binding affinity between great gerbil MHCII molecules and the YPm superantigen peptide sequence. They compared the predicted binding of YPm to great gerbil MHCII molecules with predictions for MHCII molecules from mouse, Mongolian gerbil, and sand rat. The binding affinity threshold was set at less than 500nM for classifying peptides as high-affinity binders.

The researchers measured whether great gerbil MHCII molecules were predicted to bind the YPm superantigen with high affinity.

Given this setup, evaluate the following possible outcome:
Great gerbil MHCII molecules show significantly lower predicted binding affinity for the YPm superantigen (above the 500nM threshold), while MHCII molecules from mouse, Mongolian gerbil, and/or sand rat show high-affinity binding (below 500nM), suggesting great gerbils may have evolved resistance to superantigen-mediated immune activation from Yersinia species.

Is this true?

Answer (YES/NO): NO